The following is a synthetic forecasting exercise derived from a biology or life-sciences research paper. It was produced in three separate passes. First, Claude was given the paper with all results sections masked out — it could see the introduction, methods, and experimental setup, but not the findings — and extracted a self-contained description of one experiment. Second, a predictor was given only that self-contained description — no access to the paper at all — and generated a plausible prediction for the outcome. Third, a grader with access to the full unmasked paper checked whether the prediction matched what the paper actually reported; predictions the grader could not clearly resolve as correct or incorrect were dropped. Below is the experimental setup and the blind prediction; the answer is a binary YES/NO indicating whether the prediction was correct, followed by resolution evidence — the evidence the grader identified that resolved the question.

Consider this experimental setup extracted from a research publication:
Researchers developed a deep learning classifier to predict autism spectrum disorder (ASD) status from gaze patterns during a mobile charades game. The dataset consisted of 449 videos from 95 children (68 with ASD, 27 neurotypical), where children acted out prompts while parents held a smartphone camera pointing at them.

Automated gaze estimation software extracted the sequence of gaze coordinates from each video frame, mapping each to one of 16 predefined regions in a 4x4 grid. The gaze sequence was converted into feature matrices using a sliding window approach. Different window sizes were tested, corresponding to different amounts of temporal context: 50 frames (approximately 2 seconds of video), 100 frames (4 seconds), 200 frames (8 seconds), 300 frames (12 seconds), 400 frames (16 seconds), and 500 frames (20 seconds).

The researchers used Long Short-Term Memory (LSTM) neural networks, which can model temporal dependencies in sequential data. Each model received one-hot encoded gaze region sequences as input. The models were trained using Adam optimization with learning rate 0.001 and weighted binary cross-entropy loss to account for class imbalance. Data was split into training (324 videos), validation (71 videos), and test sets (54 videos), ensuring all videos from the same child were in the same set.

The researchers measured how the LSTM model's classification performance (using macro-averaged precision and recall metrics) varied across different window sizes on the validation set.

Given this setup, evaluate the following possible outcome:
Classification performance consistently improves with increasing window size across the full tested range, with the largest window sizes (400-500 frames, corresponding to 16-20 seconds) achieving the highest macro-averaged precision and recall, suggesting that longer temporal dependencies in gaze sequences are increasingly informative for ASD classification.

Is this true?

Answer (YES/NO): NO